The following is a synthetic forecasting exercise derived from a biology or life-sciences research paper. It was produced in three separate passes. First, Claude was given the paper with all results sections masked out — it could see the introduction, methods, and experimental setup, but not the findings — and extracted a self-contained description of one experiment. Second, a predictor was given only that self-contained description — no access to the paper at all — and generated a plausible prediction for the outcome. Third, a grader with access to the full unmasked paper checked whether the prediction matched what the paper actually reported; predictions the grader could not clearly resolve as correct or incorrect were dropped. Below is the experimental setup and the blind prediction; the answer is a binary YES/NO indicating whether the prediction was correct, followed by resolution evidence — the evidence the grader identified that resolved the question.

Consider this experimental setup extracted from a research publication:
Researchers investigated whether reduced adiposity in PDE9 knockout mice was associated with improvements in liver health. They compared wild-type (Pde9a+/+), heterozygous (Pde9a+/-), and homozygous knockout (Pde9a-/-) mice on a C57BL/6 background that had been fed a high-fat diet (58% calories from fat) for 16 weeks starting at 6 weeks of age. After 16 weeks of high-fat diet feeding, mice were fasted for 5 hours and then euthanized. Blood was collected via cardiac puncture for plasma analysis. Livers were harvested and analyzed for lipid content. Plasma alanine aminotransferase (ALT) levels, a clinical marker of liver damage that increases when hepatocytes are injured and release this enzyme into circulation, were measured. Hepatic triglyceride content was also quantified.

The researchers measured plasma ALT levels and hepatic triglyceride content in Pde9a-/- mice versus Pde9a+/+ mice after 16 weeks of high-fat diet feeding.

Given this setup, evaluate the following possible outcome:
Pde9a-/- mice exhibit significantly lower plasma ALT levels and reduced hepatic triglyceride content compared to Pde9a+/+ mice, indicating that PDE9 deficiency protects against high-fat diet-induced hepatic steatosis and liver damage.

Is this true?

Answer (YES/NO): YES